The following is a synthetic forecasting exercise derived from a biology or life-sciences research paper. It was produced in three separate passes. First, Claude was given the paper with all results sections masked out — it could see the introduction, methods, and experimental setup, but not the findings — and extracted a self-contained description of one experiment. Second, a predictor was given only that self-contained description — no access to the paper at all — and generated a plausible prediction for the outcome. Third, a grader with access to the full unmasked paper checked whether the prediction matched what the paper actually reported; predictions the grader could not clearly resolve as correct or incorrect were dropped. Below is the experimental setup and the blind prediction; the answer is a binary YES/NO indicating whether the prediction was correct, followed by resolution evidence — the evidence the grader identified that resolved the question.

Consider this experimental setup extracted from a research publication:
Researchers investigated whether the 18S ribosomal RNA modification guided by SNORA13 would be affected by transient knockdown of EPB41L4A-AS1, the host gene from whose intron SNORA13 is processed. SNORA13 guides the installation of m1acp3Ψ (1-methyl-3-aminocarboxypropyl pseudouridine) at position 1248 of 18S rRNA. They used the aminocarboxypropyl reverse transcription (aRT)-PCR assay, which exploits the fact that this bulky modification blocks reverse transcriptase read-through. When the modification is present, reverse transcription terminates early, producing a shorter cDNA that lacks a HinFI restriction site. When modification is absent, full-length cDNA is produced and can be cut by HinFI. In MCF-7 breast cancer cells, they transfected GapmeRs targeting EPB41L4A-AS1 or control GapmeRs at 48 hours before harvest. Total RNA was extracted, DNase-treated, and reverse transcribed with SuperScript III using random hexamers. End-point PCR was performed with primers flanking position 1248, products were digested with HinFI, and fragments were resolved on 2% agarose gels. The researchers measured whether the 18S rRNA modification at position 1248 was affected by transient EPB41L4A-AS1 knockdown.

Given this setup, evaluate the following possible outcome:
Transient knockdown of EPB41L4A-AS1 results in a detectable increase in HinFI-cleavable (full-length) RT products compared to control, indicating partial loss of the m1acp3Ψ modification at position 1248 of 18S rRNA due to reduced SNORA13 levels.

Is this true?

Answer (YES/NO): NO